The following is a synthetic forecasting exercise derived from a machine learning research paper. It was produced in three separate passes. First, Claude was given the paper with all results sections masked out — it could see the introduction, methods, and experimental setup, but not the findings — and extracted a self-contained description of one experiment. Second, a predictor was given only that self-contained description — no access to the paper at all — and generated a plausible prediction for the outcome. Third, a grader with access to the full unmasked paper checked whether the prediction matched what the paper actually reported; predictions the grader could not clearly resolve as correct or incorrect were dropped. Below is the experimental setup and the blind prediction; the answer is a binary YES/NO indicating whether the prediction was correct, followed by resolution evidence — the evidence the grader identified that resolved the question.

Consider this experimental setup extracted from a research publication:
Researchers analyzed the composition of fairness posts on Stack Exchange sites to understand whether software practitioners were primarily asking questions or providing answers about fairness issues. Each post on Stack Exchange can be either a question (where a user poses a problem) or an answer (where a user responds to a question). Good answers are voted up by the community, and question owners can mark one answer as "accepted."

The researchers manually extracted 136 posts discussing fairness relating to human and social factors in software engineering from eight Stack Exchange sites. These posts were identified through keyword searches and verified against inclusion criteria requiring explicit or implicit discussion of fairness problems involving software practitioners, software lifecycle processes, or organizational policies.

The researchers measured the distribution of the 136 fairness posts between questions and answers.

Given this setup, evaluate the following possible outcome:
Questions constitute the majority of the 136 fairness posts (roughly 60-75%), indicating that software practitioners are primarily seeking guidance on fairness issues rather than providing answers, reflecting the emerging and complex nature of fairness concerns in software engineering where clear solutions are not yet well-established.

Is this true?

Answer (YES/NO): NO